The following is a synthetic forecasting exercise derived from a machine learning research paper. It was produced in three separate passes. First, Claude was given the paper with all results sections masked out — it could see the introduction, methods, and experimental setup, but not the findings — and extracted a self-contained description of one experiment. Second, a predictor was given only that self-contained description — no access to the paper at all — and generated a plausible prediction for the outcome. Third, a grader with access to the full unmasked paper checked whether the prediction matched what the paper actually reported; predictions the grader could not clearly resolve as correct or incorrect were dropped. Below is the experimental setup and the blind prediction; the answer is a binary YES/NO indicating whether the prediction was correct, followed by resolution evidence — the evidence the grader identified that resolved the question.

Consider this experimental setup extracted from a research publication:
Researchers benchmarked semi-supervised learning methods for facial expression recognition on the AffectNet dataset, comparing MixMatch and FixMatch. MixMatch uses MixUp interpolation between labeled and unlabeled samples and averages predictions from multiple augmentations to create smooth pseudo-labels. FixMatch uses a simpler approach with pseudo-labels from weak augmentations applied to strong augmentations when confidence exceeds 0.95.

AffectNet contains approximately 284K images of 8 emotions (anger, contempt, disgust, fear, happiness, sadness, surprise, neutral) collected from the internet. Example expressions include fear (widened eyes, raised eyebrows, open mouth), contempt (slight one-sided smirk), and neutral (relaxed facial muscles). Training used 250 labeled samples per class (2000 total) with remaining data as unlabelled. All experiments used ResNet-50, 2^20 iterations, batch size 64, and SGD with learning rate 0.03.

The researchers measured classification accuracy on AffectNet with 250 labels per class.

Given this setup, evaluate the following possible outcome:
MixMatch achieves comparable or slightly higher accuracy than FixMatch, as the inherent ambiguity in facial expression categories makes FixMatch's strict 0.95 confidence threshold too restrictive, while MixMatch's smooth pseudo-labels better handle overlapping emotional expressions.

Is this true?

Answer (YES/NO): NO